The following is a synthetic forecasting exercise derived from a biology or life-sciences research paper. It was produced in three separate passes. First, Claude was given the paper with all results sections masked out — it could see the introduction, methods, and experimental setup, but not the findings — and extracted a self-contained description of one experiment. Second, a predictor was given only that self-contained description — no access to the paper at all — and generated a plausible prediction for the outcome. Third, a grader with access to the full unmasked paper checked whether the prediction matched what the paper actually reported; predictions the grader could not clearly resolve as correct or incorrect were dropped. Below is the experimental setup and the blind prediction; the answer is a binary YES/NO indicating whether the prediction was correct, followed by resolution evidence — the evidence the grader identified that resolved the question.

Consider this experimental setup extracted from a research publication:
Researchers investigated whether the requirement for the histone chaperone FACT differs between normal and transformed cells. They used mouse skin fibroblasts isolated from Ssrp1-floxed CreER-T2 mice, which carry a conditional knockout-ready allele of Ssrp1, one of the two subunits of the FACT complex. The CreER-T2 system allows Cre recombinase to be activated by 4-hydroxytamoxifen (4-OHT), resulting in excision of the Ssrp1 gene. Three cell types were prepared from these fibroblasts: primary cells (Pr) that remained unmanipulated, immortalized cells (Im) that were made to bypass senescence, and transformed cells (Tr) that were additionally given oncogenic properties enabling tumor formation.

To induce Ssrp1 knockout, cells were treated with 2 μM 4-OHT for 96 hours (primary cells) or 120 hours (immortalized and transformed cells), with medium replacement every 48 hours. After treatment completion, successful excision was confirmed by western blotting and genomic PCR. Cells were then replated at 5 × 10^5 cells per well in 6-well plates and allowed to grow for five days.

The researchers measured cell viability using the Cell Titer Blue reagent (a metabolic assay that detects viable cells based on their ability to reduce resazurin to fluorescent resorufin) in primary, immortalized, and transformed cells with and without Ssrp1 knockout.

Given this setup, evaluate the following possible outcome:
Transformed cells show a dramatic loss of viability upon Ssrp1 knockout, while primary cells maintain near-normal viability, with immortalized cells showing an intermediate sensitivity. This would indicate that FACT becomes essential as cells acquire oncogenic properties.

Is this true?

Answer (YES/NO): YES